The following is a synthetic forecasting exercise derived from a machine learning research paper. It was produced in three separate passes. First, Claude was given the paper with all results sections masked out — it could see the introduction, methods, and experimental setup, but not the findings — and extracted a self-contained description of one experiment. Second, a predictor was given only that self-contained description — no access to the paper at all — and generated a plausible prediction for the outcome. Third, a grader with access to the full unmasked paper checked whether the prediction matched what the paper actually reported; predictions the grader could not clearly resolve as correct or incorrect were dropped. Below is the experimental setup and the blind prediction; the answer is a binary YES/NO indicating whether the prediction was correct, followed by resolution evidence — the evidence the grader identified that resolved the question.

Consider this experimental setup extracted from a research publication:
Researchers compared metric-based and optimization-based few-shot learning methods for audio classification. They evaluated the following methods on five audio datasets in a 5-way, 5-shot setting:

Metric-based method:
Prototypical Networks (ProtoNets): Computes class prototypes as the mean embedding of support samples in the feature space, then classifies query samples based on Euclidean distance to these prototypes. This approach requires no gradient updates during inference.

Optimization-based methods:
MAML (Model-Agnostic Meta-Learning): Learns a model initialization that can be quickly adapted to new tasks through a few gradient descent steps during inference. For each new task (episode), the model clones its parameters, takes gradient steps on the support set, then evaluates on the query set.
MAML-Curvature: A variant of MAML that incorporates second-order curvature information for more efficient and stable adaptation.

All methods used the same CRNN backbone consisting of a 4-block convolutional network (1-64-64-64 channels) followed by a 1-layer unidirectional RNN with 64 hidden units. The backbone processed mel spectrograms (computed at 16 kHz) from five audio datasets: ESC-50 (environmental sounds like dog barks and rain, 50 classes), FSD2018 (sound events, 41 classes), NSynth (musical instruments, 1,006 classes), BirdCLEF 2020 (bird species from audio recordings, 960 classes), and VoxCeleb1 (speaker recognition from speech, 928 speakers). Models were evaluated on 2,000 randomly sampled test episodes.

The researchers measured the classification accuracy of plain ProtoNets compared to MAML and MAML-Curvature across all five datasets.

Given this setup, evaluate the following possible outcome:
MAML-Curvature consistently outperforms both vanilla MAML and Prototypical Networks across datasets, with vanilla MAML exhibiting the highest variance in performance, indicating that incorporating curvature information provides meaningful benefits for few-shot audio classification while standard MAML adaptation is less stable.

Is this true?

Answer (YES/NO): NO